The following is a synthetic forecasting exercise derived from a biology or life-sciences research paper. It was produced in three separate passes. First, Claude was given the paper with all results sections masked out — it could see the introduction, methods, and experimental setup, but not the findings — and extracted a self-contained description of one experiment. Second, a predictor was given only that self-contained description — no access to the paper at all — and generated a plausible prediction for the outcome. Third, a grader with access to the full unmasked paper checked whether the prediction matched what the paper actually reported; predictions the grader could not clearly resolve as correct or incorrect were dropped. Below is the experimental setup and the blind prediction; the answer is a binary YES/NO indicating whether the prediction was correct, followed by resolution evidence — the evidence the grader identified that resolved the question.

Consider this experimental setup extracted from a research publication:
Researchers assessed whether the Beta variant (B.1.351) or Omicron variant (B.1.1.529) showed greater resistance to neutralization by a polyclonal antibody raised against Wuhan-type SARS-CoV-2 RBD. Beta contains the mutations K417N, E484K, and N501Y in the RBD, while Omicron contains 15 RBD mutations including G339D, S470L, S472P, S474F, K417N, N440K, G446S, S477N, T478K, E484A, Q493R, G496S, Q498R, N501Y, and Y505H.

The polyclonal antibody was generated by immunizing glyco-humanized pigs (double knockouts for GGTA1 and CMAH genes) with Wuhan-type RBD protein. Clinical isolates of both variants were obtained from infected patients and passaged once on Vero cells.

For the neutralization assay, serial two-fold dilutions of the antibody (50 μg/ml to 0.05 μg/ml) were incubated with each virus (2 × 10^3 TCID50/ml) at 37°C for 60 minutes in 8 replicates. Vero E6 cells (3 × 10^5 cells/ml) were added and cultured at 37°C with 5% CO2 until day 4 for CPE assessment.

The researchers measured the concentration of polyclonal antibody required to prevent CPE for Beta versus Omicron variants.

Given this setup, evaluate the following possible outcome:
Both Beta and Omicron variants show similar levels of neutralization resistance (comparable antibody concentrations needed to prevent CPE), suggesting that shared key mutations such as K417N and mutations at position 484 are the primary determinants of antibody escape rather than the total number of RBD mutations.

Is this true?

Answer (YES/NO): NO